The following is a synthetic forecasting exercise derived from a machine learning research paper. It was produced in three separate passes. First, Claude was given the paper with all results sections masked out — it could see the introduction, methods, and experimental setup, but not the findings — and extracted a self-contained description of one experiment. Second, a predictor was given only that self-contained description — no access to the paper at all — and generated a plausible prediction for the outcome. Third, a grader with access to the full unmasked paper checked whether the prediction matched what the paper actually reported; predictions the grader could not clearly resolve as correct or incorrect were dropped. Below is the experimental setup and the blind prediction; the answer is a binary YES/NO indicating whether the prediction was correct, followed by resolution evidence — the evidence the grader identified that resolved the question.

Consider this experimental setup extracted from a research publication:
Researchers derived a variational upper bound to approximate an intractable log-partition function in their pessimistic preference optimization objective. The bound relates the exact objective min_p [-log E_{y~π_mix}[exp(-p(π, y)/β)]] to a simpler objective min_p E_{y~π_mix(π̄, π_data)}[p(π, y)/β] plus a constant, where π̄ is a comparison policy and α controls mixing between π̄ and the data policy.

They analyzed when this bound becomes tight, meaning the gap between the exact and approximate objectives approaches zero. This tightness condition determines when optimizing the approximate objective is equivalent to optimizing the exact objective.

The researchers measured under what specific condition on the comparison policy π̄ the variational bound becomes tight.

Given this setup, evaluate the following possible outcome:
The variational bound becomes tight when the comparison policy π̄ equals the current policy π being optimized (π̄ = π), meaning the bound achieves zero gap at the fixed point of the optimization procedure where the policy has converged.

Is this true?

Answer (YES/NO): NO